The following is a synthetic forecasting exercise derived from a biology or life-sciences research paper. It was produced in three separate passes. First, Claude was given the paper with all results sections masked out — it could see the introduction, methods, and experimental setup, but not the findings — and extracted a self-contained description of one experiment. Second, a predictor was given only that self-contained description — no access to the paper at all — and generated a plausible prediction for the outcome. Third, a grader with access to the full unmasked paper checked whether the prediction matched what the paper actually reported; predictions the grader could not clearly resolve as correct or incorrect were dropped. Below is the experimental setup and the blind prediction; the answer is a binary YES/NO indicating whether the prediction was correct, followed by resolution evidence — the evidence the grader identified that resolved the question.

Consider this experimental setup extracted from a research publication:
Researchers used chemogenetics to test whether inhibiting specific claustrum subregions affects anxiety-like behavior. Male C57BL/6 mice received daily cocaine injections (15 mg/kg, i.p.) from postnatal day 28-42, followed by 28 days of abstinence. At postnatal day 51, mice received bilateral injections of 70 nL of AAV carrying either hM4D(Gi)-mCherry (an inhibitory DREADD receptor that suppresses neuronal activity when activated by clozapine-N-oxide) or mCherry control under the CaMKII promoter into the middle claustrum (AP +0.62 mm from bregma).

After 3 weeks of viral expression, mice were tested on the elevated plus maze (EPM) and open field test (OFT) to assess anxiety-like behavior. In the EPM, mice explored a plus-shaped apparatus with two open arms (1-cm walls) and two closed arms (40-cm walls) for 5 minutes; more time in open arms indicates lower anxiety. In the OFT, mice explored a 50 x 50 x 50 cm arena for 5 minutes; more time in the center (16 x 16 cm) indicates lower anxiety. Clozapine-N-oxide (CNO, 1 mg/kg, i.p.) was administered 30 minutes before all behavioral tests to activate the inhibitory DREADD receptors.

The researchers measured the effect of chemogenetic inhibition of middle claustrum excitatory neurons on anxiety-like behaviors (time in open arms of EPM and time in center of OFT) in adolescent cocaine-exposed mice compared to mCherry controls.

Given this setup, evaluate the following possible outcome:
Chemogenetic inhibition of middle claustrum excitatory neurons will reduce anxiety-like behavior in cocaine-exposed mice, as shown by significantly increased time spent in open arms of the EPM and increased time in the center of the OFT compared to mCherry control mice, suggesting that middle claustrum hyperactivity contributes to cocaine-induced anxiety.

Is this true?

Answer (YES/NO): YES